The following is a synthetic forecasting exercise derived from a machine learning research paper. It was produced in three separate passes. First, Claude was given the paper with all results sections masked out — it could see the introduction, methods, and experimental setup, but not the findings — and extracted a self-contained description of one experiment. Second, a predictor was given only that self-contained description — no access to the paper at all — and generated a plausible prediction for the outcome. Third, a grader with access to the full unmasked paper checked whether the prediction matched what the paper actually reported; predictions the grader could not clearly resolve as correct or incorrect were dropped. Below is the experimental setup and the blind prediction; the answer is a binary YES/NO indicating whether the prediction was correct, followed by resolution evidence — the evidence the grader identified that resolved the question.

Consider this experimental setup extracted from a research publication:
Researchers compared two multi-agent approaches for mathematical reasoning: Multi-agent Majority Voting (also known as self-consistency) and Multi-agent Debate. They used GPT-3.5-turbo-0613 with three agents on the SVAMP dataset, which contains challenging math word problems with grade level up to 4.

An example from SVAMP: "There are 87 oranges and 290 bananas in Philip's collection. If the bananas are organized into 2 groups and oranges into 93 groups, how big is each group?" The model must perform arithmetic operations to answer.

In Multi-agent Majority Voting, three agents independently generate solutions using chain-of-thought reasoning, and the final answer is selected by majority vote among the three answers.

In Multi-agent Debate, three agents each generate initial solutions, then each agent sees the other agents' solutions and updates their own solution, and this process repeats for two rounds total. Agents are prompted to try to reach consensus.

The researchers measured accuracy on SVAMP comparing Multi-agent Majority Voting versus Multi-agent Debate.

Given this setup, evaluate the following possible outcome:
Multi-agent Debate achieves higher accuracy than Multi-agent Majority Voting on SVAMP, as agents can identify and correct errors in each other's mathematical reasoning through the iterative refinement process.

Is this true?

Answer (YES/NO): NO